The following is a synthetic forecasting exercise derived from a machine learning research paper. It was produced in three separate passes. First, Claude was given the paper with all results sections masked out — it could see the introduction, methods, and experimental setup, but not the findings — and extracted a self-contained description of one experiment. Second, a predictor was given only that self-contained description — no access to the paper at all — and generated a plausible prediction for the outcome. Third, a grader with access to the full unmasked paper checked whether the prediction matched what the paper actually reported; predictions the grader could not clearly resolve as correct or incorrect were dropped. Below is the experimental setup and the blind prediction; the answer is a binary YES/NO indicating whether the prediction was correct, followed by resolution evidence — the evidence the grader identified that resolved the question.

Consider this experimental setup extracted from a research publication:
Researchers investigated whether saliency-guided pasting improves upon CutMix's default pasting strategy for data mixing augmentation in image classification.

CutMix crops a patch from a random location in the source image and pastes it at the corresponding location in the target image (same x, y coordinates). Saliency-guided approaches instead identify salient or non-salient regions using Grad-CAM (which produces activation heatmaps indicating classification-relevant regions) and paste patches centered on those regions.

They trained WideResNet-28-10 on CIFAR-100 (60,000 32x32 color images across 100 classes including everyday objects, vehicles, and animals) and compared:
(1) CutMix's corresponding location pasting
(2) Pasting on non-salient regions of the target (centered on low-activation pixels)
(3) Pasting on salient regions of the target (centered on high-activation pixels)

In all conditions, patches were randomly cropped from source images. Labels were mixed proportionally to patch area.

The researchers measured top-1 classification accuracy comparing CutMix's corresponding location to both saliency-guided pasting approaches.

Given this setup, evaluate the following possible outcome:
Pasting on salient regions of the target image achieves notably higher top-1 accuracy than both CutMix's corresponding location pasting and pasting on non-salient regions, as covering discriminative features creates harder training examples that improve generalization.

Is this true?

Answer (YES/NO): NO